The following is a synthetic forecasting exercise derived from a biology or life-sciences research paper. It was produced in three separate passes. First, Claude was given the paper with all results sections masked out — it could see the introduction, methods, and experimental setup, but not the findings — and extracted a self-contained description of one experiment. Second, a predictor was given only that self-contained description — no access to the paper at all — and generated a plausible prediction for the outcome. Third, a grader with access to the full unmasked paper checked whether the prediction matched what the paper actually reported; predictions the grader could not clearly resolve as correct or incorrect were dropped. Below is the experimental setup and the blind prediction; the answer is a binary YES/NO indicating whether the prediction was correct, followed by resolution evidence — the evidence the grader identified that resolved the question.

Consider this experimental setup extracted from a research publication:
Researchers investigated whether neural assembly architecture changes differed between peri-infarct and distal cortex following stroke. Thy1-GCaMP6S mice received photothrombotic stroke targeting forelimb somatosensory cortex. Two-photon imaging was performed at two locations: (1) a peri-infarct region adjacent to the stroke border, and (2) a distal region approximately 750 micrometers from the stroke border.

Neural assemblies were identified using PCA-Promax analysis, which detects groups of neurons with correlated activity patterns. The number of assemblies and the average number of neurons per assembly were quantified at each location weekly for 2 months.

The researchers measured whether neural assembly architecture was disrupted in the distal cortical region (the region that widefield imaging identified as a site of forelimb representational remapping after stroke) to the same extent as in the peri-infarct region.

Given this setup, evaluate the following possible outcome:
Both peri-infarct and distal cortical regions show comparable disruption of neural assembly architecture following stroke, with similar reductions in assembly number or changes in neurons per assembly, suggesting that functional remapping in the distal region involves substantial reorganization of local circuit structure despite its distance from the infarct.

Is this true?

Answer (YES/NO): NO